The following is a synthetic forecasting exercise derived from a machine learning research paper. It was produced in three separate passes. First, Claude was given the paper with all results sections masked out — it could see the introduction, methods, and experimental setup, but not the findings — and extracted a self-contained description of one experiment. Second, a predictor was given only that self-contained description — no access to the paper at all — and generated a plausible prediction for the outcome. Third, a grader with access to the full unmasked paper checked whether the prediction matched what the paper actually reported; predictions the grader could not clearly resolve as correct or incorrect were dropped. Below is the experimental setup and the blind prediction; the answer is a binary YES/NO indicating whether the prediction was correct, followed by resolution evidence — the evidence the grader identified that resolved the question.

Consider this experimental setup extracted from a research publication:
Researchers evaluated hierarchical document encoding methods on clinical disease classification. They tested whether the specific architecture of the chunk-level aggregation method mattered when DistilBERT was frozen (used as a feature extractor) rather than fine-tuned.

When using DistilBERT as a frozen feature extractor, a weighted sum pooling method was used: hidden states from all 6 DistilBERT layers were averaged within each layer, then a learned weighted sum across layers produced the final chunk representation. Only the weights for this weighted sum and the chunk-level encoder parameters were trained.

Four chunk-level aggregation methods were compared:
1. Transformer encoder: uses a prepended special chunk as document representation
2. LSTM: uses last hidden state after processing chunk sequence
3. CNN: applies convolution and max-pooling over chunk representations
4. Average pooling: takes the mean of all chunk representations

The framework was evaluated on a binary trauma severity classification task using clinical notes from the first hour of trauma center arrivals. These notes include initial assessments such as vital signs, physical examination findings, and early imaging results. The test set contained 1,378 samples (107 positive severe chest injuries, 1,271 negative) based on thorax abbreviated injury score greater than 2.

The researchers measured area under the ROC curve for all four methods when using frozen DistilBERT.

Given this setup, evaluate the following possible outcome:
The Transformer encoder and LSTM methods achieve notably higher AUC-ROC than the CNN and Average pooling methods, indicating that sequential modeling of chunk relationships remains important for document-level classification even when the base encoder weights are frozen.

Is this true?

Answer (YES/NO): NO